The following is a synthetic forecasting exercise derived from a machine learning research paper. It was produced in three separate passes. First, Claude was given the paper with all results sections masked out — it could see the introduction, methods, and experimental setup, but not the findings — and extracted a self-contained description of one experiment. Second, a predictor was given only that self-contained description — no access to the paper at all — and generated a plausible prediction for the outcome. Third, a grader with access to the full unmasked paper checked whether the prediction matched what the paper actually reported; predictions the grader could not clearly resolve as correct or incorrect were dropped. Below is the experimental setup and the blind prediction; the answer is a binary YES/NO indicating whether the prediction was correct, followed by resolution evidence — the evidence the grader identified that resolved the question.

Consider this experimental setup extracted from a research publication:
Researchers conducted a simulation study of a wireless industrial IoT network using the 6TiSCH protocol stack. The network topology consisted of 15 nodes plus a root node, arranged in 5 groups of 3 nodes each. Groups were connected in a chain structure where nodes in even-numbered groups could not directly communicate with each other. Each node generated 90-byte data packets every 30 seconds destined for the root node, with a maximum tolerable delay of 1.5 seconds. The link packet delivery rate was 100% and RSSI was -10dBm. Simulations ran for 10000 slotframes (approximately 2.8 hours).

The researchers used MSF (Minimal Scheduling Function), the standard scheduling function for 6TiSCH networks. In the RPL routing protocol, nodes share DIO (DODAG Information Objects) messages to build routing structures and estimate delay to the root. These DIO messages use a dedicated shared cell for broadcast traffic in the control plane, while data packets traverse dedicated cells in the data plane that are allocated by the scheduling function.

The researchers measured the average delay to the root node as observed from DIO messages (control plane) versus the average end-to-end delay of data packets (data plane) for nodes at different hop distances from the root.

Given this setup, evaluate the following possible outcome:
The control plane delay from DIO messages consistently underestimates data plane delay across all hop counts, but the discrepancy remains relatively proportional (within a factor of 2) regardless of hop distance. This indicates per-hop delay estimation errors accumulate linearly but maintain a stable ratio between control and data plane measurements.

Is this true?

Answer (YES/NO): NO